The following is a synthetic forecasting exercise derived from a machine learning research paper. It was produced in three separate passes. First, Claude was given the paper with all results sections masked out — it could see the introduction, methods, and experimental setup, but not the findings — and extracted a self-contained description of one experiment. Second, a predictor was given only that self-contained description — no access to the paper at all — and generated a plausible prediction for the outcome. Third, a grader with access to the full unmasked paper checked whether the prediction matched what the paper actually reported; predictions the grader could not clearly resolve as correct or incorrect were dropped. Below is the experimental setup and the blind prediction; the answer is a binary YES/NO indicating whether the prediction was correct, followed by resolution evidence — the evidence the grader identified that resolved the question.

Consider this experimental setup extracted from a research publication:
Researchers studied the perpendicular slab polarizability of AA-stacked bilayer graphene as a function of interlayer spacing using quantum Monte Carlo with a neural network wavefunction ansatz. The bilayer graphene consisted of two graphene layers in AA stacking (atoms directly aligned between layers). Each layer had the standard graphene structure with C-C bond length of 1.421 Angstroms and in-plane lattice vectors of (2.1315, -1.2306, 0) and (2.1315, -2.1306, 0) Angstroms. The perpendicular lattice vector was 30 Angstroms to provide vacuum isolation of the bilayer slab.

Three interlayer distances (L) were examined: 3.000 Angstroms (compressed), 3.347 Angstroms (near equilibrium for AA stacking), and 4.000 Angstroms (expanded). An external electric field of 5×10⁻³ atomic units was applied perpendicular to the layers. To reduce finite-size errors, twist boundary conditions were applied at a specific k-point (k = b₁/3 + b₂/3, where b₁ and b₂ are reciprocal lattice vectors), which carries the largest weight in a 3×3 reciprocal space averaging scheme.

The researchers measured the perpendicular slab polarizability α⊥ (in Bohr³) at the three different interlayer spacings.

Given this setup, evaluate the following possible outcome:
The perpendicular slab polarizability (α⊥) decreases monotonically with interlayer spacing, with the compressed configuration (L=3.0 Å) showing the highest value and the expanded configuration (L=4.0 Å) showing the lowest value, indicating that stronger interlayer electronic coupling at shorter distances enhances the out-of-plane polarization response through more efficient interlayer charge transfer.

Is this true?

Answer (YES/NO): NO